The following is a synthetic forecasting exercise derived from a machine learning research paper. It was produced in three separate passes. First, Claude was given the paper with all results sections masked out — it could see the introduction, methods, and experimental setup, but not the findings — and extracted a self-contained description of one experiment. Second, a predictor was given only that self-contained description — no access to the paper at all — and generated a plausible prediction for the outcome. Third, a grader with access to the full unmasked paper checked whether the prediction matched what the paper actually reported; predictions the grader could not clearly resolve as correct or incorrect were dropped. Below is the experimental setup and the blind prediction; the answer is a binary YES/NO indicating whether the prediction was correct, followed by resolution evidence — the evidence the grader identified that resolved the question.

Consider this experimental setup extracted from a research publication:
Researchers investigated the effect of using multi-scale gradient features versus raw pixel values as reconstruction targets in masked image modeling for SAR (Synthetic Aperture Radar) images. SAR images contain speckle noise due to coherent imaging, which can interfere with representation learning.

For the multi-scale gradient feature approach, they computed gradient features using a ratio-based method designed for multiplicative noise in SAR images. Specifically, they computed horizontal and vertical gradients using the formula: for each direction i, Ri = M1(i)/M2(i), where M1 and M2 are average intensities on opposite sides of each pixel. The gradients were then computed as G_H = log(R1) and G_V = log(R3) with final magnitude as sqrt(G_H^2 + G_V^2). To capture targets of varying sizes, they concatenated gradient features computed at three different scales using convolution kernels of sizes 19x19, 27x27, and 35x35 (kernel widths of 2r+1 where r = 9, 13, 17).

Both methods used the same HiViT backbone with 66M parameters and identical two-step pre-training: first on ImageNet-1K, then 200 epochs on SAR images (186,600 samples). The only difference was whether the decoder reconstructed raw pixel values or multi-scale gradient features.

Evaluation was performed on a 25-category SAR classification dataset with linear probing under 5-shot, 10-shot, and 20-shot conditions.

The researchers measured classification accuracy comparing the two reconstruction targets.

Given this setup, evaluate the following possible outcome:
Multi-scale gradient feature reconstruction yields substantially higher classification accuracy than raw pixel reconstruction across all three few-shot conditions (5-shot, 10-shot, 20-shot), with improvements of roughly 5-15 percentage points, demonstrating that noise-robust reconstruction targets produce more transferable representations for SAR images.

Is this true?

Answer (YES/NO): NO